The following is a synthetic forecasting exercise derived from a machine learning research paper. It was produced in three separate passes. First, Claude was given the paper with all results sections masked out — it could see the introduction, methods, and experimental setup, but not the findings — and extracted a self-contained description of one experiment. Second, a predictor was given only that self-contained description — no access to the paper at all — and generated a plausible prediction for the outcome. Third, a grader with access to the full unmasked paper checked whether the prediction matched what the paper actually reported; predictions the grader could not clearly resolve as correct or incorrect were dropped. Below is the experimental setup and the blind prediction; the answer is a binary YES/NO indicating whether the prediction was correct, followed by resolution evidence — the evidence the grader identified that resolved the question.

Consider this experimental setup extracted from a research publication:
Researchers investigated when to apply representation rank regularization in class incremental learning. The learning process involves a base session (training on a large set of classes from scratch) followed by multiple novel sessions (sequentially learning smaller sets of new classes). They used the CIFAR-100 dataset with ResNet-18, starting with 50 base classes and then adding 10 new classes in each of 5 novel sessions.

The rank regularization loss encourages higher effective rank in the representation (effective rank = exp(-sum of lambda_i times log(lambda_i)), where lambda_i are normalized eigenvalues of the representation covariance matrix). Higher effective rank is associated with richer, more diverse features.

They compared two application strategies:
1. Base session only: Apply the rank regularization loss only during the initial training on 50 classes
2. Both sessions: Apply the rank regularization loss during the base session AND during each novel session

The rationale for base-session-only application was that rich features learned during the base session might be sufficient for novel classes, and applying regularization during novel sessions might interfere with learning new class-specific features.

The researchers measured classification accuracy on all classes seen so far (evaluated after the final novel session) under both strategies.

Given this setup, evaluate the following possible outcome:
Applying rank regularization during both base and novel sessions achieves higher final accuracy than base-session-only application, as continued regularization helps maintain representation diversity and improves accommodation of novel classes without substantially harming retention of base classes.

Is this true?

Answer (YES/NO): NO